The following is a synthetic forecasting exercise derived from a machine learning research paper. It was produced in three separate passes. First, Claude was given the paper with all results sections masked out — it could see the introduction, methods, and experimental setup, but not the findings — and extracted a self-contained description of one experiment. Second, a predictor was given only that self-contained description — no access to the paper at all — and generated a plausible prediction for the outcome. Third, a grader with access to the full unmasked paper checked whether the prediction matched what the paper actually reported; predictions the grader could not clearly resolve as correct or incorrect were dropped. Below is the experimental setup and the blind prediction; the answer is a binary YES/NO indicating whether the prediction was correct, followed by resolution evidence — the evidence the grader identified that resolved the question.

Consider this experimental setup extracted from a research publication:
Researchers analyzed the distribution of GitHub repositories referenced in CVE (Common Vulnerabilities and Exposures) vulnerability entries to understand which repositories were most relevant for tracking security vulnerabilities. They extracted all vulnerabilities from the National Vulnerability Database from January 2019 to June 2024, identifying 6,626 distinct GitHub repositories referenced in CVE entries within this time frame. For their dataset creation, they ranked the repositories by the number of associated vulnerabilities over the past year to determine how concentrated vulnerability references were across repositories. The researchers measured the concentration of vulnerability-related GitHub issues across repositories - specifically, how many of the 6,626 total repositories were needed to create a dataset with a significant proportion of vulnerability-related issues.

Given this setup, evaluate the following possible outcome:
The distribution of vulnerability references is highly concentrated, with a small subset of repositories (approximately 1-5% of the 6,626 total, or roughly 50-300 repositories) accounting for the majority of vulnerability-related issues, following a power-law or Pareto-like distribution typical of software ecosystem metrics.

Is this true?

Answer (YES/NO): NO